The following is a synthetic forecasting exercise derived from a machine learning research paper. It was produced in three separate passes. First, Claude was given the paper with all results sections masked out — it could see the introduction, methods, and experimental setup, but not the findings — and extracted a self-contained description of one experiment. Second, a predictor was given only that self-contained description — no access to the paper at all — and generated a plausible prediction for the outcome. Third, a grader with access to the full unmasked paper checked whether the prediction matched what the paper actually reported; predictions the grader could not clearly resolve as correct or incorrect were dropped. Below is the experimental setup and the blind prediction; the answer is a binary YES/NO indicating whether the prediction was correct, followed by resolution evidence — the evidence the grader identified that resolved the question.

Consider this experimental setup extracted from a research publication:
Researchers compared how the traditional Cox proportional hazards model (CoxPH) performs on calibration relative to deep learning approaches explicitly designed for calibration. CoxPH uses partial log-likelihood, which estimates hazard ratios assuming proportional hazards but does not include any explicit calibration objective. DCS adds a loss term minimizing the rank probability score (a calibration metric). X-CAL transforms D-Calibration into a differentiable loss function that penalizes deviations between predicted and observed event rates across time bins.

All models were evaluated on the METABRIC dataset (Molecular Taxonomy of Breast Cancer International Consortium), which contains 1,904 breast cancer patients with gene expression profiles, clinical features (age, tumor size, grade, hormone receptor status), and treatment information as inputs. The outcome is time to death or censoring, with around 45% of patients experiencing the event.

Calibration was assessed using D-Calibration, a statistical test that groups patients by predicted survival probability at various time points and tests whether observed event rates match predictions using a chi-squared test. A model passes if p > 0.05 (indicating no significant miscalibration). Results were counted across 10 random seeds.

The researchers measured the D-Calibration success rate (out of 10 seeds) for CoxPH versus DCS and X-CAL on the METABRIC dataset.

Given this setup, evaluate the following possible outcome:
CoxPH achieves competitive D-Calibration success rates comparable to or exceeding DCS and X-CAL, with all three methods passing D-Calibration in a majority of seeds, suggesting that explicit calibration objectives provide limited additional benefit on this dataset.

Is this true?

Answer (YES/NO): NO